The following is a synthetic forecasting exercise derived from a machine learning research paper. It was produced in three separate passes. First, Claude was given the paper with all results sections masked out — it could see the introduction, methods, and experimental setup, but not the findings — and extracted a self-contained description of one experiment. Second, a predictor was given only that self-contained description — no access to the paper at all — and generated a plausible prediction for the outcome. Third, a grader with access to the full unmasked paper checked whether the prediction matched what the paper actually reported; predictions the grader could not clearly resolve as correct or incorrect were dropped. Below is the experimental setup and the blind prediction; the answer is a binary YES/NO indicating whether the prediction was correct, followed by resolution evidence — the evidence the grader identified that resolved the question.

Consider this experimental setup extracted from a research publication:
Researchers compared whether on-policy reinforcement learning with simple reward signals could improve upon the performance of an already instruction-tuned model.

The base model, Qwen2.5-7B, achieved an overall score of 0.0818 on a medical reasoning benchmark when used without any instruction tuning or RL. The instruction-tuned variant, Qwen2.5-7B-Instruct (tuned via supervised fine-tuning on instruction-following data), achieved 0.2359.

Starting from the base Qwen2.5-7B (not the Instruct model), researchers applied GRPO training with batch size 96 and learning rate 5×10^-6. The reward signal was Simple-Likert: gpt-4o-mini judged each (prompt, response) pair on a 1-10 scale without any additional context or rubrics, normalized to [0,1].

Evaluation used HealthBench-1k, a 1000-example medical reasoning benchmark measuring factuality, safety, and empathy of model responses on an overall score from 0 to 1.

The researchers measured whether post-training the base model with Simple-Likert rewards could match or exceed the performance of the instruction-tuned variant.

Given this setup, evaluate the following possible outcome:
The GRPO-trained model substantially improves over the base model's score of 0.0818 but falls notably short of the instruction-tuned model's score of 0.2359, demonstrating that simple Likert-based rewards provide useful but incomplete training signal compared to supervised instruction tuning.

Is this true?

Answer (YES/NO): NO